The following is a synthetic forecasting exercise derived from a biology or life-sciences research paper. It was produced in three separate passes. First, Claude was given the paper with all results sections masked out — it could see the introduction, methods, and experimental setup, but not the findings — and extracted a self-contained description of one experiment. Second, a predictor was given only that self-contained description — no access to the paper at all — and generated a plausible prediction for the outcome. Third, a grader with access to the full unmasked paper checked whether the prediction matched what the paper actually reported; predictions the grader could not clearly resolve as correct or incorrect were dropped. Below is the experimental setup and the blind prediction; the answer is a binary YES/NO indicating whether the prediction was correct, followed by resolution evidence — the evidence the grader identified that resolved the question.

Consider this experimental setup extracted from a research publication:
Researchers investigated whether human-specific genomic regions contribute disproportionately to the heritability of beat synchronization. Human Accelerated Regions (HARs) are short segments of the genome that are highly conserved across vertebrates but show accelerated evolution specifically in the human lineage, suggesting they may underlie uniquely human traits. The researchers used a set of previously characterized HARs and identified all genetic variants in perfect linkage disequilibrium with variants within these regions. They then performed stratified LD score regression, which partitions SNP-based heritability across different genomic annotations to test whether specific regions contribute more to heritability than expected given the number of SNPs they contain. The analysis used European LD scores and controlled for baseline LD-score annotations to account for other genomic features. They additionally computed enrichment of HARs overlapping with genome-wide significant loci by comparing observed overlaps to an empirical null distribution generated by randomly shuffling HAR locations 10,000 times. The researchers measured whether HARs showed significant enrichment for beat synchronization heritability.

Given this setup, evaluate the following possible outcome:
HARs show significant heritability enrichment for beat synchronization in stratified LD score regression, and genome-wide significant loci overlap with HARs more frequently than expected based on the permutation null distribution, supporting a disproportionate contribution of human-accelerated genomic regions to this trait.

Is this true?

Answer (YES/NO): NO